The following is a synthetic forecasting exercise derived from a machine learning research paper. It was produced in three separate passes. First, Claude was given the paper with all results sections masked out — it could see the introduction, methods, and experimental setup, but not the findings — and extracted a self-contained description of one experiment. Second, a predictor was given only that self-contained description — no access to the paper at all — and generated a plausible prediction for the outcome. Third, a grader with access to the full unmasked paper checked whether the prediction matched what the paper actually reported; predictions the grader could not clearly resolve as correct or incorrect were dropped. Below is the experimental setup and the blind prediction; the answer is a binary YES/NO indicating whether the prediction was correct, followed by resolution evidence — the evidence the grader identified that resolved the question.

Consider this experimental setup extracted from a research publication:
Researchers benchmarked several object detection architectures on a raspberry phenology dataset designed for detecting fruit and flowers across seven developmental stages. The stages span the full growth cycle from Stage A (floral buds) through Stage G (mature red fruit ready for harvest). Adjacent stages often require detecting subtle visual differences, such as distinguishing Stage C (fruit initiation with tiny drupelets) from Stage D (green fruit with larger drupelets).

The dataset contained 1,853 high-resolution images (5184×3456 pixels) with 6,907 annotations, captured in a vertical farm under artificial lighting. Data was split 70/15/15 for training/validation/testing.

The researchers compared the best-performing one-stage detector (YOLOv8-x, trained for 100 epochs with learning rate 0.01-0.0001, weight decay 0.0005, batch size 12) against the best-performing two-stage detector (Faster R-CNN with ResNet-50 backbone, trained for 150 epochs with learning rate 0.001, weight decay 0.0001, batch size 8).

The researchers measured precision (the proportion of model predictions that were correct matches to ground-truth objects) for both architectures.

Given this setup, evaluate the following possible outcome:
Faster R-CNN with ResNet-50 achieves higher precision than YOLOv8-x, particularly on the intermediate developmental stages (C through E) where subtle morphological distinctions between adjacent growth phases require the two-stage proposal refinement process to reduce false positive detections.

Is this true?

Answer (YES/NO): NO